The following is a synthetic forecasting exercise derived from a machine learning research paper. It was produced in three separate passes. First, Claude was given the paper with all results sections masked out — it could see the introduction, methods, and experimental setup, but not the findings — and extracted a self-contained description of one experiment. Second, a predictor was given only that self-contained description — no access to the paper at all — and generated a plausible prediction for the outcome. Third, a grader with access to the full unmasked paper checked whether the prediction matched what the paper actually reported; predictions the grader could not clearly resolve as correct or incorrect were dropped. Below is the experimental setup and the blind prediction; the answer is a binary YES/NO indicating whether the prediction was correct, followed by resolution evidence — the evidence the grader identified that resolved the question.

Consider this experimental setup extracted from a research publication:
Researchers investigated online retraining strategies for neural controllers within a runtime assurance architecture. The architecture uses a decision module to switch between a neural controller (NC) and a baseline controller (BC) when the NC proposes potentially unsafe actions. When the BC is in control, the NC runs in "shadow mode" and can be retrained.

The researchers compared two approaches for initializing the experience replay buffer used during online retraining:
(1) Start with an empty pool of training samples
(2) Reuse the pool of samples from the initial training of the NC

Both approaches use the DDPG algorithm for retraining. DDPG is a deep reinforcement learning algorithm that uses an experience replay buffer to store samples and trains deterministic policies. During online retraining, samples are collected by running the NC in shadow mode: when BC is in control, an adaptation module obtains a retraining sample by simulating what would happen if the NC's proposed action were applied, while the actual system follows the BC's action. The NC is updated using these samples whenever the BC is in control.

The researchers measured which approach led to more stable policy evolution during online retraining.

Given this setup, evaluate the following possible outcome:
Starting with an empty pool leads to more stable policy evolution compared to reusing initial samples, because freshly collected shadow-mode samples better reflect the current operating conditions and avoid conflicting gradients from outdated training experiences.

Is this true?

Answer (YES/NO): NO